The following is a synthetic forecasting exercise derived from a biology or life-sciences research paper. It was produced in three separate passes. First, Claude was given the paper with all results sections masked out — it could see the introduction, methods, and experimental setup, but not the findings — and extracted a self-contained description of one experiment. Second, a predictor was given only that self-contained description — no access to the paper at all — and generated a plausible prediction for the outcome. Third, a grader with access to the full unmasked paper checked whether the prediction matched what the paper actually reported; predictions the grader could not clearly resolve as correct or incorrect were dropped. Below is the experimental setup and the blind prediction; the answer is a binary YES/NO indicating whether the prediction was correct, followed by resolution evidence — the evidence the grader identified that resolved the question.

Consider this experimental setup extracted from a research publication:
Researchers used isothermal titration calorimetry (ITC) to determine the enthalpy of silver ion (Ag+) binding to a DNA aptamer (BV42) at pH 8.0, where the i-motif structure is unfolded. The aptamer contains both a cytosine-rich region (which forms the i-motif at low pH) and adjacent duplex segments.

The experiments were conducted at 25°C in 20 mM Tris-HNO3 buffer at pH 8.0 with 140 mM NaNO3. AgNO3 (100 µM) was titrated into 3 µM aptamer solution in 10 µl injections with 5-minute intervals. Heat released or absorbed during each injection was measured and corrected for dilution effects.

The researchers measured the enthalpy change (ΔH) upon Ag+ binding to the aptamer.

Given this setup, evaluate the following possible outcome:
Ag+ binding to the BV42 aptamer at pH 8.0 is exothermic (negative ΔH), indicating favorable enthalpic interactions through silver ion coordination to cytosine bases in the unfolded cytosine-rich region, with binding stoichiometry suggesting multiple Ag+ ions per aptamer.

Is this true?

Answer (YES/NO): NO